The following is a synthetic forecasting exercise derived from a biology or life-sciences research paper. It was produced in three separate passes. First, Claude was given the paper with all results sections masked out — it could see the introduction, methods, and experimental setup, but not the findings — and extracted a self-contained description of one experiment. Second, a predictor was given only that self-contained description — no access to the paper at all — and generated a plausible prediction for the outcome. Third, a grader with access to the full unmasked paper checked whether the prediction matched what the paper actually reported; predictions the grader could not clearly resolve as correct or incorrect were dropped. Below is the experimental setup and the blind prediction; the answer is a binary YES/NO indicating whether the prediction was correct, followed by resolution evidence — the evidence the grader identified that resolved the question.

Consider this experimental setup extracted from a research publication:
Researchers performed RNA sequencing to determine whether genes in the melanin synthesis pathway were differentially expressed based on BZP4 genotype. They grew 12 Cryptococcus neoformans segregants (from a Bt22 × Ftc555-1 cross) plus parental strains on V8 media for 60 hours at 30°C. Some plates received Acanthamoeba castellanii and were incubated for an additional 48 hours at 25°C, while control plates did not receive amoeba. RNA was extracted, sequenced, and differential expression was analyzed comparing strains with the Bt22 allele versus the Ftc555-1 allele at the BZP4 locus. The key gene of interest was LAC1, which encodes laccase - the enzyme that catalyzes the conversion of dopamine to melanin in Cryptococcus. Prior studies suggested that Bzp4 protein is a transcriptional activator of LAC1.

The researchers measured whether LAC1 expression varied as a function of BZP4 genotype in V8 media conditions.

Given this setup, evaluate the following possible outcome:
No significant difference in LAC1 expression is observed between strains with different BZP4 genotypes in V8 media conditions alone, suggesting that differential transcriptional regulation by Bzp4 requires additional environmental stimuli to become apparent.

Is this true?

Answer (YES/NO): YES